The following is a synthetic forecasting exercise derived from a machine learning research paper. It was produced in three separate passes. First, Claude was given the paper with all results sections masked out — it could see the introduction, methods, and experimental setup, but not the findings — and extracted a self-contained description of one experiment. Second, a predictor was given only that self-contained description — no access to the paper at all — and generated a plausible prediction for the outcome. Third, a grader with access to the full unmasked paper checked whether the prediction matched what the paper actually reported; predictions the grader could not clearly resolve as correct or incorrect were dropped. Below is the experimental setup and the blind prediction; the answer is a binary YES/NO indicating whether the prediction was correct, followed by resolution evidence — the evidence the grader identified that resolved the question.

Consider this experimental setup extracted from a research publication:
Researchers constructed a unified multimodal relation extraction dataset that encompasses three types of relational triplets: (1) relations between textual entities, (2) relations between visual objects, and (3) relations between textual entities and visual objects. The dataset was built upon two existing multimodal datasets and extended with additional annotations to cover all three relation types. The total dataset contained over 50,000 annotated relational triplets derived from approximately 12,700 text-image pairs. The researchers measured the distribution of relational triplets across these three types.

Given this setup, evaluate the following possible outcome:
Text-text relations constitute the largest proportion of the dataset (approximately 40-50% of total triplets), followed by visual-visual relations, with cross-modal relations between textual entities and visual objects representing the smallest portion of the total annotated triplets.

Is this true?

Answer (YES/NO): NO